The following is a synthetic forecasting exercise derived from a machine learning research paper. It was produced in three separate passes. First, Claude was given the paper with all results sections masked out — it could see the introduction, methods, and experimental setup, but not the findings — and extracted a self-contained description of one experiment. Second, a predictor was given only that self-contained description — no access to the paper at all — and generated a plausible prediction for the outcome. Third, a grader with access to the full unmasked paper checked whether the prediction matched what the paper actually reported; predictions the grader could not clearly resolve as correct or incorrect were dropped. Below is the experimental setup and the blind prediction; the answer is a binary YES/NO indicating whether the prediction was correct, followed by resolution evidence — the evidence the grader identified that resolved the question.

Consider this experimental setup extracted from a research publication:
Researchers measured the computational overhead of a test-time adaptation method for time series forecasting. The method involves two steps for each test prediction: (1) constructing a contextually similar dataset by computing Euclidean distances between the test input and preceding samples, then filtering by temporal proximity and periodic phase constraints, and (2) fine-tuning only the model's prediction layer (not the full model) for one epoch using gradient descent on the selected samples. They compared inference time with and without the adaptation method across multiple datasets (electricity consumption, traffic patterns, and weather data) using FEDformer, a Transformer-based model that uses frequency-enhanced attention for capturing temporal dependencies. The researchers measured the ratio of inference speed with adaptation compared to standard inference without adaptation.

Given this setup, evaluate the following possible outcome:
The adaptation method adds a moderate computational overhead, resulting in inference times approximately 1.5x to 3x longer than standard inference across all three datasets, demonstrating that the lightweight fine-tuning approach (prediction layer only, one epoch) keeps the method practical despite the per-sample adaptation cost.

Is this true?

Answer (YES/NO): NO